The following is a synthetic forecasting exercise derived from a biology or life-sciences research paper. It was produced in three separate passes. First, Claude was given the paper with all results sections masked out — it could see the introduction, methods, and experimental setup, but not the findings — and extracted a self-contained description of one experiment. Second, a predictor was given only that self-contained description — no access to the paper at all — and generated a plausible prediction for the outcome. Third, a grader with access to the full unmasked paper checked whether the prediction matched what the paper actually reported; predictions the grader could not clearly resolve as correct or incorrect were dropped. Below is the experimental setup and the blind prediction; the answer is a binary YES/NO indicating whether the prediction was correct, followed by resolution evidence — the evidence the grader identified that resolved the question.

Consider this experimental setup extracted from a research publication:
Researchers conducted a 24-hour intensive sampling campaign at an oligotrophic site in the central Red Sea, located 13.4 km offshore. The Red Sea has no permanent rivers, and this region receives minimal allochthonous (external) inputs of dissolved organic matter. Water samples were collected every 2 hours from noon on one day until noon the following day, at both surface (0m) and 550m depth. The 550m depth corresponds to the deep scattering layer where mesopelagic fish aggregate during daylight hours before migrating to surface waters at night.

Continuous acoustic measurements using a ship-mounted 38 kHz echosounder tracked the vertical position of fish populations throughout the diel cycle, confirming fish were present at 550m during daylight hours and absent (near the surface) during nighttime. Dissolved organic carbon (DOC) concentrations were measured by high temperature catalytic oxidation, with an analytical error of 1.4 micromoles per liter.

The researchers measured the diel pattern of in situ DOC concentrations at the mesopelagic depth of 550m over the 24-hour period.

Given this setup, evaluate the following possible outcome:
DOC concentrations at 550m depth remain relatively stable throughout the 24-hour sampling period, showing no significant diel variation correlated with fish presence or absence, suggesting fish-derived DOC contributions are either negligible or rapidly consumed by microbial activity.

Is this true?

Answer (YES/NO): NO